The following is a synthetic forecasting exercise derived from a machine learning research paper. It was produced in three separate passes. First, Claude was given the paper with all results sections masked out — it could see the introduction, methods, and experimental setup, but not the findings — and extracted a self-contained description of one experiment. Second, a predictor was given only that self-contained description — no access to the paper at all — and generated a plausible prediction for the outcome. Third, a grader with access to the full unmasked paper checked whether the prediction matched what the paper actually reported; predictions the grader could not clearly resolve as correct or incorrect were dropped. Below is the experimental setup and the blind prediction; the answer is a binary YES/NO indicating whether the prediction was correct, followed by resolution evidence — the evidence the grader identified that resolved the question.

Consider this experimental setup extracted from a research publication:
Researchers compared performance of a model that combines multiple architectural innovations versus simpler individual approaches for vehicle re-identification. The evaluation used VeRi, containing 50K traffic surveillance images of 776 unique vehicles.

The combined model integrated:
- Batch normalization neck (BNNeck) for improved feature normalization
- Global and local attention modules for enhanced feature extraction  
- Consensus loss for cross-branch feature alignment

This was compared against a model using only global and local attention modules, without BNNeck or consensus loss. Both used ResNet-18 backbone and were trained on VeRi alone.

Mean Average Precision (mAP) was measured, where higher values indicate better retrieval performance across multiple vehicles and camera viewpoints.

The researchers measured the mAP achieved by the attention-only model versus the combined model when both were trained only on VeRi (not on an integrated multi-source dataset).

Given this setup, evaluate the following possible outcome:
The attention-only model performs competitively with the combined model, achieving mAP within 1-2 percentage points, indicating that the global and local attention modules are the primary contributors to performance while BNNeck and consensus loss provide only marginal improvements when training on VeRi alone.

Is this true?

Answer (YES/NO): YES